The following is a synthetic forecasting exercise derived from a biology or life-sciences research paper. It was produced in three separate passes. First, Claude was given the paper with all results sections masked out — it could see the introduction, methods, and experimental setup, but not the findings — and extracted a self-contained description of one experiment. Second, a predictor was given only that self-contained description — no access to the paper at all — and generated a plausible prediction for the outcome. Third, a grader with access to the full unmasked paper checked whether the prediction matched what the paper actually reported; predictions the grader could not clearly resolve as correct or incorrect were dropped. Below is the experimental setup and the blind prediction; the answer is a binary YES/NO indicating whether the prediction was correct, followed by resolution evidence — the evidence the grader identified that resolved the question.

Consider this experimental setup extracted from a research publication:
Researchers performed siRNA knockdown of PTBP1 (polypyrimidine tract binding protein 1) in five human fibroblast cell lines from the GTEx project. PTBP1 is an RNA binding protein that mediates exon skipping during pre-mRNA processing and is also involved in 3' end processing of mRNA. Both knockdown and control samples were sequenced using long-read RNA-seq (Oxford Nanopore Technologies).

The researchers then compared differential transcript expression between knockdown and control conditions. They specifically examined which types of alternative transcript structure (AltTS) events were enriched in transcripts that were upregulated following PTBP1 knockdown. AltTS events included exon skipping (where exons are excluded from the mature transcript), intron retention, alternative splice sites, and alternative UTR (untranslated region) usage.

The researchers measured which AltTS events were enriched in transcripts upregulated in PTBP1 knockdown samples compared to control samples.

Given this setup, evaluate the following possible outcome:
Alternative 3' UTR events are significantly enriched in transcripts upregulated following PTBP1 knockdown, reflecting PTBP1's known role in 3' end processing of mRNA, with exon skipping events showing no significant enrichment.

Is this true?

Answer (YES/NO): NO